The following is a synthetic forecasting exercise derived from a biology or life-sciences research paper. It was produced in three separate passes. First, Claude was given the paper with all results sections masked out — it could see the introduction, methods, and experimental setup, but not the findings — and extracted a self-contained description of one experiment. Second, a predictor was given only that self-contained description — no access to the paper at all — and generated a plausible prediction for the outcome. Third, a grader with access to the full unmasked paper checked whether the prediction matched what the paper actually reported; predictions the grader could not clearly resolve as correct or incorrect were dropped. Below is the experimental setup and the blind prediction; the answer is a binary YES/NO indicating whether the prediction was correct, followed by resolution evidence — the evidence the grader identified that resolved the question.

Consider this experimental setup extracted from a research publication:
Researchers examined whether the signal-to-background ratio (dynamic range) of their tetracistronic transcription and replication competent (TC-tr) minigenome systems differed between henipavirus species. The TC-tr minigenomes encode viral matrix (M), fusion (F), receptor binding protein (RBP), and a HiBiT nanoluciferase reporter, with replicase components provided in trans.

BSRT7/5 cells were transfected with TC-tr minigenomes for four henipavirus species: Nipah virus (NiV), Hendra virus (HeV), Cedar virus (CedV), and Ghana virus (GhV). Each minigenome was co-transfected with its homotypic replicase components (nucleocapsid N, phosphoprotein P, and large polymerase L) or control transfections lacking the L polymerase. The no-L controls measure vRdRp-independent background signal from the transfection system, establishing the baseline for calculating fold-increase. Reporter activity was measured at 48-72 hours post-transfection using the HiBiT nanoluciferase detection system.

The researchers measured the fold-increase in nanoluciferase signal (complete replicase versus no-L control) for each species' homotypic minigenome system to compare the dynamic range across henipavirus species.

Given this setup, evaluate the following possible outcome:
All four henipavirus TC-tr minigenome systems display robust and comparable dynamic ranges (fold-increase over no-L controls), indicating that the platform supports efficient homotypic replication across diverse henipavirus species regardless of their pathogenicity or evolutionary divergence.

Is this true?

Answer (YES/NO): NO